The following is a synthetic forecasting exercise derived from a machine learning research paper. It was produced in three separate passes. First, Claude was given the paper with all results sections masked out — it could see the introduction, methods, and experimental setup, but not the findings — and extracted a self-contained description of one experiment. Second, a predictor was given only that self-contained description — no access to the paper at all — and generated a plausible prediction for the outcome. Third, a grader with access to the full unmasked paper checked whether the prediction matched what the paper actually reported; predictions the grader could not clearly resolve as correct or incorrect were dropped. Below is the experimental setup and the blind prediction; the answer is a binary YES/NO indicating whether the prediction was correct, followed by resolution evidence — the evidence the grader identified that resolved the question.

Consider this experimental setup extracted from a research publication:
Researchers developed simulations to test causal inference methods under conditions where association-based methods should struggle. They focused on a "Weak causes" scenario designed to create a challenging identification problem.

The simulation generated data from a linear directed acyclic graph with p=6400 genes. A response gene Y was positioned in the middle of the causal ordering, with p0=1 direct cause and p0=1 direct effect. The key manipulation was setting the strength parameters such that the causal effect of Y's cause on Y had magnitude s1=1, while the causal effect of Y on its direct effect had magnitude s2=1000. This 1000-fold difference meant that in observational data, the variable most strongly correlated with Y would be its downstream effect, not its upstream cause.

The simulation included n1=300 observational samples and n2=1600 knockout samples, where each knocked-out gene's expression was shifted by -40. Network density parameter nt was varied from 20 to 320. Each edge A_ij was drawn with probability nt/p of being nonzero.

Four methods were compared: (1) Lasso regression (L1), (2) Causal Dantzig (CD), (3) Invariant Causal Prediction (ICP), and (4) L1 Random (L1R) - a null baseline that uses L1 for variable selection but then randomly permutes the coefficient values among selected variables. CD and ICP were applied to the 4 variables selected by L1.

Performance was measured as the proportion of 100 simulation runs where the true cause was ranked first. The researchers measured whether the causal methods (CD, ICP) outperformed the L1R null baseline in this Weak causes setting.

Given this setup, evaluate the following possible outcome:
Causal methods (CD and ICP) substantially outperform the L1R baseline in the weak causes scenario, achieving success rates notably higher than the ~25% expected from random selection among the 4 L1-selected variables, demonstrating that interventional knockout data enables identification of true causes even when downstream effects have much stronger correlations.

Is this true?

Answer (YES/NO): NO